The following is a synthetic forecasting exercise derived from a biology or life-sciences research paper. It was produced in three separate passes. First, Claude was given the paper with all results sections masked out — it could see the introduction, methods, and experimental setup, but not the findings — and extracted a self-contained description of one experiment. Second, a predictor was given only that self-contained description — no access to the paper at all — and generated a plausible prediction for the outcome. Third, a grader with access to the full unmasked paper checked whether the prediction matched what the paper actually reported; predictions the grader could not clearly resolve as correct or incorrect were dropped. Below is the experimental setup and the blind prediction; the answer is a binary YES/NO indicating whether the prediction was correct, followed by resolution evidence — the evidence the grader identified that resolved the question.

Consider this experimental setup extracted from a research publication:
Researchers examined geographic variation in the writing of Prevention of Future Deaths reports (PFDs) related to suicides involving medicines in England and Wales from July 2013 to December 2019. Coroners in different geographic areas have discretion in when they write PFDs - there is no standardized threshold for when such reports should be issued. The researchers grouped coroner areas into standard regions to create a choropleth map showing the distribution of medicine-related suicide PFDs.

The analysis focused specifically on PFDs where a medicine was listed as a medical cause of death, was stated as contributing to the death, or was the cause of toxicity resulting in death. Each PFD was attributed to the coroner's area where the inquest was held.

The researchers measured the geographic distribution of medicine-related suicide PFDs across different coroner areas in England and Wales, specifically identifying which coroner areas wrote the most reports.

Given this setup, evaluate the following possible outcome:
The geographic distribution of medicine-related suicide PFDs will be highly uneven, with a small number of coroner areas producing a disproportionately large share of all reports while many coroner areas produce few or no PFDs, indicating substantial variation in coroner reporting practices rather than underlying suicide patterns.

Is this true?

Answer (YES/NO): NO